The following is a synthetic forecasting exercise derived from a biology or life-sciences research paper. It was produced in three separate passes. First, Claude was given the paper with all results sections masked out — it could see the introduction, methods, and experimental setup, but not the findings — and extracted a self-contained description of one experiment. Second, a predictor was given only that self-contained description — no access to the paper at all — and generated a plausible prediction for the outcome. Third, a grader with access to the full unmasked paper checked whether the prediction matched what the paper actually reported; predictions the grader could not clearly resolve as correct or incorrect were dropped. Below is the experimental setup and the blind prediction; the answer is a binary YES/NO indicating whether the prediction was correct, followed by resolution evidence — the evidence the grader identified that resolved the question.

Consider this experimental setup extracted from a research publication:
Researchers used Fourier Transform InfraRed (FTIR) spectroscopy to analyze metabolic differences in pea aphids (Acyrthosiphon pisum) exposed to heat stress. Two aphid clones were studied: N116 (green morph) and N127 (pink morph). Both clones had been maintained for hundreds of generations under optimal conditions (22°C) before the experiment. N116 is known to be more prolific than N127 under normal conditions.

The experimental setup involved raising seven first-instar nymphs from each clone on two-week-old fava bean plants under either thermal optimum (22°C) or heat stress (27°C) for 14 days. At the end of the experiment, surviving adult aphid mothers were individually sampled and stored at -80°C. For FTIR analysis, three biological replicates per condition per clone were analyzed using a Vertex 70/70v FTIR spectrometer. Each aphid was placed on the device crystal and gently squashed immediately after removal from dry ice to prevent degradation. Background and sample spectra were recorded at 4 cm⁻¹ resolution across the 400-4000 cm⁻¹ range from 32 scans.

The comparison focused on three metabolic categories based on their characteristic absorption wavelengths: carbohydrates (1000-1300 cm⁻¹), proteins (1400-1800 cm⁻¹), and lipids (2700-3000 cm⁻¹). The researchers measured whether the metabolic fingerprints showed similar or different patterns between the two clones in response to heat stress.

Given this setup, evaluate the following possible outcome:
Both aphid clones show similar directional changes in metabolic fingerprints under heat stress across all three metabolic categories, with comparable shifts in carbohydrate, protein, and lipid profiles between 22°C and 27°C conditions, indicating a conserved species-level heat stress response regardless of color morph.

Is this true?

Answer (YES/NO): NO